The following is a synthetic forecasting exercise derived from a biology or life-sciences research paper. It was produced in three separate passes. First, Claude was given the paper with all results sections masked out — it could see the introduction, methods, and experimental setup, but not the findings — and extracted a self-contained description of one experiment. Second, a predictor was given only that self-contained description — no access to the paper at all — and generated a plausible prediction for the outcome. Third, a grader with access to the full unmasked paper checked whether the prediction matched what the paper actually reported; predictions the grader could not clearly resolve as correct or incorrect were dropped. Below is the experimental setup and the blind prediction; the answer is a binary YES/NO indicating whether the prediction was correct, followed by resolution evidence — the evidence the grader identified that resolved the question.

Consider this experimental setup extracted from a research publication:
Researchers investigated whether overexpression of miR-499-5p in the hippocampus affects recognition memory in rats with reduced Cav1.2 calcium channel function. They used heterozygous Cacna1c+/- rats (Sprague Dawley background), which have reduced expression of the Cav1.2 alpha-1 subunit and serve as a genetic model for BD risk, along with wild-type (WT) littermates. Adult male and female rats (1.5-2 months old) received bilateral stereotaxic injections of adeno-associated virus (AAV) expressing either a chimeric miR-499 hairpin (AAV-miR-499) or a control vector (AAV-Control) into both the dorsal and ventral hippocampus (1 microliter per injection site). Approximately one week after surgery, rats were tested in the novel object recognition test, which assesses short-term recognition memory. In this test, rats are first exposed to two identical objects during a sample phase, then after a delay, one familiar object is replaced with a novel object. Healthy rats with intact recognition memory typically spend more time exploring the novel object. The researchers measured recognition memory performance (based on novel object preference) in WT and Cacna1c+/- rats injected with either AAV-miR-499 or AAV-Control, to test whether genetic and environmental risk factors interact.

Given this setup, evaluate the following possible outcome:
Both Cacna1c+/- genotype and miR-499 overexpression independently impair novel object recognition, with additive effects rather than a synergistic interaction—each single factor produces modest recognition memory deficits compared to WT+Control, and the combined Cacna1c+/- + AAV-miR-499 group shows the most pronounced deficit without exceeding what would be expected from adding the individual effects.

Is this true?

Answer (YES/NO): NO